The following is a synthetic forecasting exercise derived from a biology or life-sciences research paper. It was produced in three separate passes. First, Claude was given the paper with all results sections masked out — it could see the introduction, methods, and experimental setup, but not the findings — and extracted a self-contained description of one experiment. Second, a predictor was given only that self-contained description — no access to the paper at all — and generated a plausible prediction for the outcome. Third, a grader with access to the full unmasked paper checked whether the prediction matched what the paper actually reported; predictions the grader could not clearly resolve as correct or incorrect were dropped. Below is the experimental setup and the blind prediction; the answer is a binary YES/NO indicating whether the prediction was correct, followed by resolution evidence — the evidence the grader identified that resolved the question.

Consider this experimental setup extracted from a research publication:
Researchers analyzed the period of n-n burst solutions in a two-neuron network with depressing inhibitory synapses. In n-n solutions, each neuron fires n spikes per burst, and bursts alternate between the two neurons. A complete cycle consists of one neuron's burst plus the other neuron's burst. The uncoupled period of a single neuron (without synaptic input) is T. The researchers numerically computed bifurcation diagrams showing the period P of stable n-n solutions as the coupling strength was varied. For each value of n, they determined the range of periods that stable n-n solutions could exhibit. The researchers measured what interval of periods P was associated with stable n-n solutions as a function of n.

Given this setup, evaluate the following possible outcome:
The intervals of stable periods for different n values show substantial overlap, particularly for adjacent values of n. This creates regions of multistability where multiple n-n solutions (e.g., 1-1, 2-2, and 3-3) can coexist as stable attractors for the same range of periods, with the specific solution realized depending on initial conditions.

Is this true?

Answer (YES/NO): NO